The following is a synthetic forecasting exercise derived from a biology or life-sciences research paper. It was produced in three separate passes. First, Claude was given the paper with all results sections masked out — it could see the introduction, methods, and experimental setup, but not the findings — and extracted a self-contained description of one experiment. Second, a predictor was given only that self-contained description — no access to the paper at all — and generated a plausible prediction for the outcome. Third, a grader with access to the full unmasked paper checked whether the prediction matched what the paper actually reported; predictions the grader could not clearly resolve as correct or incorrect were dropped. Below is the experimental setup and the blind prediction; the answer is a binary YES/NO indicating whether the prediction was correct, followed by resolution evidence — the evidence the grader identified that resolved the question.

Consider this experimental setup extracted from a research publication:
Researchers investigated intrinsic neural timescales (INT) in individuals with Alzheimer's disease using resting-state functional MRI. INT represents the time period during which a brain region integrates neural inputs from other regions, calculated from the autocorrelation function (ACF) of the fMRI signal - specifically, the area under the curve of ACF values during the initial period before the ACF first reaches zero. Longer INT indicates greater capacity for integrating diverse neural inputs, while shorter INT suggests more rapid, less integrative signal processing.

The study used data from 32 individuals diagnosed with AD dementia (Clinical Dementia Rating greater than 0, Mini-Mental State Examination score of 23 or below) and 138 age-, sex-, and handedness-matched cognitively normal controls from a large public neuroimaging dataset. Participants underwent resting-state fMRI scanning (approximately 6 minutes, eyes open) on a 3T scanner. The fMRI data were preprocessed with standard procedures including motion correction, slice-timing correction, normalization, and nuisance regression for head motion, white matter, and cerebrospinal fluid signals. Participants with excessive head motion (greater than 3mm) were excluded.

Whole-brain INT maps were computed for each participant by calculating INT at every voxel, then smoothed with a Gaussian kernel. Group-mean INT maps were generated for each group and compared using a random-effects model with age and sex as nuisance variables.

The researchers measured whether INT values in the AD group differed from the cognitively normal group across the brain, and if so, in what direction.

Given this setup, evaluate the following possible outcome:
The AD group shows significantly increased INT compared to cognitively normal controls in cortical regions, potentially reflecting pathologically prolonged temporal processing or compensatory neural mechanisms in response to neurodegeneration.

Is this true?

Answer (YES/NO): NO